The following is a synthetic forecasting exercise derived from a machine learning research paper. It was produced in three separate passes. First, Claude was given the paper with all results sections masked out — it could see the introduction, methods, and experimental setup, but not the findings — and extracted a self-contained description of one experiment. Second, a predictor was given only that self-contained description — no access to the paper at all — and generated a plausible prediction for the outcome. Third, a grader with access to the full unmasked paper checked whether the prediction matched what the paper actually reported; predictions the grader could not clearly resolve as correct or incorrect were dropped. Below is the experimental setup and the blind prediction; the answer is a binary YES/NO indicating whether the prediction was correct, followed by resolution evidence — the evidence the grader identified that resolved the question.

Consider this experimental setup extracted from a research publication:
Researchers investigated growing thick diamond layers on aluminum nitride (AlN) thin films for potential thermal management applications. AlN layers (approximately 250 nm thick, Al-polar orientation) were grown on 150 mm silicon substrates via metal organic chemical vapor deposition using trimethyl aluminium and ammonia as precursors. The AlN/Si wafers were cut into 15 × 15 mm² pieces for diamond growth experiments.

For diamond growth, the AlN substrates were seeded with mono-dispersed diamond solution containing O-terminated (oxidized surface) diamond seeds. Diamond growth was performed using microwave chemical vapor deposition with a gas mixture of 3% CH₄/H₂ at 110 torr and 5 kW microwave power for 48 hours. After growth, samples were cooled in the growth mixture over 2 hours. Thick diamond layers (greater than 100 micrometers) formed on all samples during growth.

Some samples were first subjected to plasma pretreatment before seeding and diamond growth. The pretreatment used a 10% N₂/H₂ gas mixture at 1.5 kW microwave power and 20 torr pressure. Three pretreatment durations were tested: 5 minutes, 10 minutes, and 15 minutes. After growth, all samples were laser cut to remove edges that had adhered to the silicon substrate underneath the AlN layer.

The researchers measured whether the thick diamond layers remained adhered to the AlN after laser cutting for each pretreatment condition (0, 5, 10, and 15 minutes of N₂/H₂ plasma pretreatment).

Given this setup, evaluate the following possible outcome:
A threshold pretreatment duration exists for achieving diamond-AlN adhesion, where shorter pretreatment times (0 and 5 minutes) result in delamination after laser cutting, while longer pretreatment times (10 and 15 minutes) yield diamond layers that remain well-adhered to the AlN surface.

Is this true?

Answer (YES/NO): YES